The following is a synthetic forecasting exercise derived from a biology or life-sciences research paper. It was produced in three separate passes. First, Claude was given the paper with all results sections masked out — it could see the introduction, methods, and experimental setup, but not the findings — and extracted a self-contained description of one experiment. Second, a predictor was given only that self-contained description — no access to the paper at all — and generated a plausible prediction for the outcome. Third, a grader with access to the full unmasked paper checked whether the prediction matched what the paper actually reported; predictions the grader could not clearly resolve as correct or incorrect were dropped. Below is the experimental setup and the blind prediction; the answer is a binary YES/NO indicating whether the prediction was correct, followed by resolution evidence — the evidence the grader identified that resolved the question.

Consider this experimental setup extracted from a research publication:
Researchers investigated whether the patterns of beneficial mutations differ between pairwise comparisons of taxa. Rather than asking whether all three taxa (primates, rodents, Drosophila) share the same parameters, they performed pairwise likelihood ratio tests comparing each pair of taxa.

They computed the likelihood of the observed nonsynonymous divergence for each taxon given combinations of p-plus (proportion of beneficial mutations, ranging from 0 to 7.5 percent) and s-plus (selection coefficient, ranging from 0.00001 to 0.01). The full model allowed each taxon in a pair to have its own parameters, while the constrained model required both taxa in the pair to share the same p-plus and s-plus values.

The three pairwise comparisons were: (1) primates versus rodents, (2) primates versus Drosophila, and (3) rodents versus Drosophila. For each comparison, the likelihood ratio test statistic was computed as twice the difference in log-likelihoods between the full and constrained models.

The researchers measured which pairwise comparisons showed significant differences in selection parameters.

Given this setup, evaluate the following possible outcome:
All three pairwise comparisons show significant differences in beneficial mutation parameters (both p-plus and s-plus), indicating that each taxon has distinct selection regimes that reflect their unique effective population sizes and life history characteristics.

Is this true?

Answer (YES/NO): YES